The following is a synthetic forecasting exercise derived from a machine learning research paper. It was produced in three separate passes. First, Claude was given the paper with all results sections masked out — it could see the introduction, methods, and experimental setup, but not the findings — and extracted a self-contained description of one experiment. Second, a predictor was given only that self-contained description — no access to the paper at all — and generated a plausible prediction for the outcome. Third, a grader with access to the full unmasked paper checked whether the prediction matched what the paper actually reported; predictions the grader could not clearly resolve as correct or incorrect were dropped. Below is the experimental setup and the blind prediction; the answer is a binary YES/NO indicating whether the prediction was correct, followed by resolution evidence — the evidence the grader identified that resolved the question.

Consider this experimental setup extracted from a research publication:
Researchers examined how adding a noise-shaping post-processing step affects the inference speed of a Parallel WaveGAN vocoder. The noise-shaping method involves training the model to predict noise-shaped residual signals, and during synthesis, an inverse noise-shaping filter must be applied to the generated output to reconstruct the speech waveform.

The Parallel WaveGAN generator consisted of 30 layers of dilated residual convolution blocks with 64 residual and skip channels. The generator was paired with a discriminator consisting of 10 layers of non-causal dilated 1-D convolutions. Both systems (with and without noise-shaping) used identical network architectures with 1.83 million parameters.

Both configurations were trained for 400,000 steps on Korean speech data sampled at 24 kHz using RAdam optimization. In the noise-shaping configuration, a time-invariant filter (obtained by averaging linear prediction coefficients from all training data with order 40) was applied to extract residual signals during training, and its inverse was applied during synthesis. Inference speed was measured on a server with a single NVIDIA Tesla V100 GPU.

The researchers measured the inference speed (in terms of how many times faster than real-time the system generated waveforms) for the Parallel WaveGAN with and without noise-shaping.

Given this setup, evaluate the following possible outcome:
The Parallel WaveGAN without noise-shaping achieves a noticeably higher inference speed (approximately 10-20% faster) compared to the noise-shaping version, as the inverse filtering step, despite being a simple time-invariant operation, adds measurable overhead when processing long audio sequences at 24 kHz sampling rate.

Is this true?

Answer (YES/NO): NO